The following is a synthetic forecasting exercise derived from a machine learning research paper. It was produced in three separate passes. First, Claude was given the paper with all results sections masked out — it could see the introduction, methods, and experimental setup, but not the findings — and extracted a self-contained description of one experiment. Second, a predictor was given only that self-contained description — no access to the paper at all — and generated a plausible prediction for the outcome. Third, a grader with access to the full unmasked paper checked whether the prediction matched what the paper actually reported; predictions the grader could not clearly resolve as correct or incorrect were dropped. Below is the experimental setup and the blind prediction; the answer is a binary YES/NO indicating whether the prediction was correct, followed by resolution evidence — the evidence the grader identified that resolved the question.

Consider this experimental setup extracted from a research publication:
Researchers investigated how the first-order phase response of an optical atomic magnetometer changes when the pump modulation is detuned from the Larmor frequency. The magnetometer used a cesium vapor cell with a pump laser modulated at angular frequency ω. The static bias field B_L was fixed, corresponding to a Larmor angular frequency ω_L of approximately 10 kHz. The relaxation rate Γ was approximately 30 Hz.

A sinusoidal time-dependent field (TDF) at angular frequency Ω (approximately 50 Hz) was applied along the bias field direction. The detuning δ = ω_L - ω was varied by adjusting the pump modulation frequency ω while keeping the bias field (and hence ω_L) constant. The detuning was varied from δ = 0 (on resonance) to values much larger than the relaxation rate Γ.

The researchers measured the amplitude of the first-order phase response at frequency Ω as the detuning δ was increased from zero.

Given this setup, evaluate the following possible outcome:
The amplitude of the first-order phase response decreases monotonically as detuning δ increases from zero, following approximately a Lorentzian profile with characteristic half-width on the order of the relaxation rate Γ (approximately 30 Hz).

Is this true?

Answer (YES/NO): NO